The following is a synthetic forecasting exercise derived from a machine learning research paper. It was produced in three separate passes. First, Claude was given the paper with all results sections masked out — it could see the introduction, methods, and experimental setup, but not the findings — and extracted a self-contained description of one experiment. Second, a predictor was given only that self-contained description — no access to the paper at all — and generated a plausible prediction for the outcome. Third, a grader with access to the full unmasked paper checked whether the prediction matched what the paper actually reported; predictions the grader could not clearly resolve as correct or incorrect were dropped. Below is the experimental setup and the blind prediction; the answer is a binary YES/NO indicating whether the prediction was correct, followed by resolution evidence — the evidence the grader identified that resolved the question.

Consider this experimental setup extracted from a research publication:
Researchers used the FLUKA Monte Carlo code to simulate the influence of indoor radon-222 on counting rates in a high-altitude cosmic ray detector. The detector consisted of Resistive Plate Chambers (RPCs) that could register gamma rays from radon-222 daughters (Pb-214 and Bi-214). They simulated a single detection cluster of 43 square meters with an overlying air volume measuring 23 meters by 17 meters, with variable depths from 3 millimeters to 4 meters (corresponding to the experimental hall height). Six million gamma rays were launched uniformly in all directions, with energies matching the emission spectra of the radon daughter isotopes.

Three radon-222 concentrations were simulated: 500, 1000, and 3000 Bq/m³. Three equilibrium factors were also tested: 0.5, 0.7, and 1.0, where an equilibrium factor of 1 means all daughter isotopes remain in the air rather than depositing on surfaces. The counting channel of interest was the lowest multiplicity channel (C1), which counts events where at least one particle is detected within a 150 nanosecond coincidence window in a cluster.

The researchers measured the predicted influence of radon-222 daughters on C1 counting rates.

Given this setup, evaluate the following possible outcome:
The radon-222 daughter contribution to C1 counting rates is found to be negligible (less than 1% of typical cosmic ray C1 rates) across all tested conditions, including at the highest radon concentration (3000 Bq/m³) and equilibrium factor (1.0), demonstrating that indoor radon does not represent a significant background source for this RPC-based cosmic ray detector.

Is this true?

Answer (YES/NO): NO